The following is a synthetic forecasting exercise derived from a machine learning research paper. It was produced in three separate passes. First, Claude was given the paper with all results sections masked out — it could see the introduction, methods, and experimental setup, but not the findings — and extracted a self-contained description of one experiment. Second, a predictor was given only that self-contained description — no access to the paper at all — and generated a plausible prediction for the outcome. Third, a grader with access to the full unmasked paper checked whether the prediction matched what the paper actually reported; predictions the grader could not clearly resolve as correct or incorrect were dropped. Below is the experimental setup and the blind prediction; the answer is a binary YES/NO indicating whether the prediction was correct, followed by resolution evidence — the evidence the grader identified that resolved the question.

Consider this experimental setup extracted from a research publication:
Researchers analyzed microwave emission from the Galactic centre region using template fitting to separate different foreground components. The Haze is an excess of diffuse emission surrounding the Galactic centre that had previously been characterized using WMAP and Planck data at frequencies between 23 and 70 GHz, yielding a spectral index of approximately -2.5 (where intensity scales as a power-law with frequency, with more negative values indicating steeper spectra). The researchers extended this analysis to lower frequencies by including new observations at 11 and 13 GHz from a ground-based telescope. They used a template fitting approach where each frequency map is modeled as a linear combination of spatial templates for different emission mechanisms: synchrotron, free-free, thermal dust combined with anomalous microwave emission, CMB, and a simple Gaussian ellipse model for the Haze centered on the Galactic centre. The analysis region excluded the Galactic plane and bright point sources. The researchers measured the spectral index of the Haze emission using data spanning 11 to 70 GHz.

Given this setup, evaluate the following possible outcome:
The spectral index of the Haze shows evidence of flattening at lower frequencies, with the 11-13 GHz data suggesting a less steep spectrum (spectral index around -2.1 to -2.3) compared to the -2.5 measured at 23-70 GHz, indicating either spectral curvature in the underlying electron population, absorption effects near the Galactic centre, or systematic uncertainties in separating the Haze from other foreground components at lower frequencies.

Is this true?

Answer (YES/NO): NO